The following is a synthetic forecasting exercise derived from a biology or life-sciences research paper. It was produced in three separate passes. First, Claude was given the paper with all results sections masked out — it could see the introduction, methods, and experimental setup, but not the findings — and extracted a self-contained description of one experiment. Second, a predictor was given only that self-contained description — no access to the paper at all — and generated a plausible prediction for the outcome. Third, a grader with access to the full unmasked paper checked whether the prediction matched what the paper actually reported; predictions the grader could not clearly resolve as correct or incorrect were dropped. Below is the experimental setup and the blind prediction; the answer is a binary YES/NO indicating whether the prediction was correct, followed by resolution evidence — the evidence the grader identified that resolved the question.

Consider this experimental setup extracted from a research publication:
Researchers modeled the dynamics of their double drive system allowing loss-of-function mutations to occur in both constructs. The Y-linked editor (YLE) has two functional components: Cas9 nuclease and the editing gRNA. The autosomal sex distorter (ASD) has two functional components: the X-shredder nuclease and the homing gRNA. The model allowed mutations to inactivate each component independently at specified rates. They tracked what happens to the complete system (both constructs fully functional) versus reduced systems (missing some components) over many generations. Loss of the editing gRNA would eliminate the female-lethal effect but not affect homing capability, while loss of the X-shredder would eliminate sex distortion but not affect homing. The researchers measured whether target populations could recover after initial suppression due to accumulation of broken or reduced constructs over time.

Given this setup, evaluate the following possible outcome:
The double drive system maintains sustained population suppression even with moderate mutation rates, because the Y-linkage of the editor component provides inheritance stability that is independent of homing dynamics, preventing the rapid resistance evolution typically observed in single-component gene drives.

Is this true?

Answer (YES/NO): NO